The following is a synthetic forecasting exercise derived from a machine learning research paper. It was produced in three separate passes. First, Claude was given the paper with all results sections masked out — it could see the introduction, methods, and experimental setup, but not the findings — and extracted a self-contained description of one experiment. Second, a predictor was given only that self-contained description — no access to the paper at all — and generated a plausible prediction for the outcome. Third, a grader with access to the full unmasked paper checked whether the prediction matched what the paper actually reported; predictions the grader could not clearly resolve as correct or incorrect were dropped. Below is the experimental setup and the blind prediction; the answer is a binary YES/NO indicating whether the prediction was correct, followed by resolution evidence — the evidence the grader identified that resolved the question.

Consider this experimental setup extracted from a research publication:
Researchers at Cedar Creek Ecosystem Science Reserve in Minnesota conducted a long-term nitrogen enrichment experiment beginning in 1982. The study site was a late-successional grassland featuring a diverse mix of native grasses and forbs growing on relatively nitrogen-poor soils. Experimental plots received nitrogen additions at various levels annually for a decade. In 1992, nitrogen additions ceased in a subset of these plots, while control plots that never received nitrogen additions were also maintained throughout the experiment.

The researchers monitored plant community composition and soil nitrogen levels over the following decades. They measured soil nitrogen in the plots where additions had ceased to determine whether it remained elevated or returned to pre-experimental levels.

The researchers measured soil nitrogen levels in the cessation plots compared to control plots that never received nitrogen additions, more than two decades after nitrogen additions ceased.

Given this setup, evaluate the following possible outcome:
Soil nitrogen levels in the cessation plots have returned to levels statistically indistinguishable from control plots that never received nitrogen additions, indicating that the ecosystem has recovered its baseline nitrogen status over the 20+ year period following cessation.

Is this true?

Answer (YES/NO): YES